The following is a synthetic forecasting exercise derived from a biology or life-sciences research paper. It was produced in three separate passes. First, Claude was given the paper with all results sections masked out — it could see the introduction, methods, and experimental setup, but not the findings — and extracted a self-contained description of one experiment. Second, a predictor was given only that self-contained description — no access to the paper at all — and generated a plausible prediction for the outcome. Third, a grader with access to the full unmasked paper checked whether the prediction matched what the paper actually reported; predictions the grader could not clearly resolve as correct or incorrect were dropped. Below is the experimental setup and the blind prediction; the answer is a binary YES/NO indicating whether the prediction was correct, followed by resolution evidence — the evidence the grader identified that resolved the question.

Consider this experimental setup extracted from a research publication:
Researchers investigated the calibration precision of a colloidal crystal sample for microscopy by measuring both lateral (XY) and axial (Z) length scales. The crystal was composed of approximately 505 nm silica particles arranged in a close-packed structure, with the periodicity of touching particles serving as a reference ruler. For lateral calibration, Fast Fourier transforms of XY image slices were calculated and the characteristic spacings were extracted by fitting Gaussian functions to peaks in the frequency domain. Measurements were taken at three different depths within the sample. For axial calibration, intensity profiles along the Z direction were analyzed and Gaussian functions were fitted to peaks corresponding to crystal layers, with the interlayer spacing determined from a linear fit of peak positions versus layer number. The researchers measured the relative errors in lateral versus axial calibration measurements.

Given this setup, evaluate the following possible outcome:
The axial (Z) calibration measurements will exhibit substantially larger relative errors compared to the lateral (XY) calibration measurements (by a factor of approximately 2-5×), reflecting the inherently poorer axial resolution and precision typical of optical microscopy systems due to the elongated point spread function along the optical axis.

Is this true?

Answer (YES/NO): NO